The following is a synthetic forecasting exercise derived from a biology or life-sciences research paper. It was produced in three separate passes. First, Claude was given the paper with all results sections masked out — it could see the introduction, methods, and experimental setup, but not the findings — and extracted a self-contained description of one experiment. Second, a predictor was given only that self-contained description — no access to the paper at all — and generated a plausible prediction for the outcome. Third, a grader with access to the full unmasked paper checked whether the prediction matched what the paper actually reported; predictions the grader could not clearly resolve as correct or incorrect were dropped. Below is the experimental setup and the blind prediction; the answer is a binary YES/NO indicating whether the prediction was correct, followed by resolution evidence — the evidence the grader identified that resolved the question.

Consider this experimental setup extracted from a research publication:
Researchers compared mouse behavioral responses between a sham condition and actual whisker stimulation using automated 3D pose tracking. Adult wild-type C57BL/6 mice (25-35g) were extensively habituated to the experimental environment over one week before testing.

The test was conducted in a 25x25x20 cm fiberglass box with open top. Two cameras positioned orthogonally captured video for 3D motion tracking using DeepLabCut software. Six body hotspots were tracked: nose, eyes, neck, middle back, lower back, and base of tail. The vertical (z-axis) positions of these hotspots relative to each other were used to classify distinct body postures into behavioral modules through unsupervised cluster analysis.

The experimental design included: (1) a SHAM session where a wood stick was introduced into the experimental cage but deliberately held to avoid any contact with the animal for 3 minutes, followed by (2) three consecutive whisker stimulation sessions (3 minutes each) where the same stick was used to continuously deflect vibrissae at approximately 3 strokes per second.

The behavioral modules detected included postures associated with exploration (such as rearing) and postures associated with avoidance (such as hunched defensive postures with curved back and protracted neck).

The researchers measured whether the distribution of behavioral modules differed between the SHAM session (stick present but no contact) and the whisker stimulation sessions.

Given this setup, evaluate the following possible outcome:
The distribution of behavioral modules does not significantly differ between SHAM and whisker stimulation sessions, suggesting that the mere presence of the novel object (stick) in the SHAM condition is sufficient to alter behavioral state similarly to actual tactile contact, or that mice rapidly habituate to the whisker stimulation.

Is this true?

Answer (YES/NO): NO